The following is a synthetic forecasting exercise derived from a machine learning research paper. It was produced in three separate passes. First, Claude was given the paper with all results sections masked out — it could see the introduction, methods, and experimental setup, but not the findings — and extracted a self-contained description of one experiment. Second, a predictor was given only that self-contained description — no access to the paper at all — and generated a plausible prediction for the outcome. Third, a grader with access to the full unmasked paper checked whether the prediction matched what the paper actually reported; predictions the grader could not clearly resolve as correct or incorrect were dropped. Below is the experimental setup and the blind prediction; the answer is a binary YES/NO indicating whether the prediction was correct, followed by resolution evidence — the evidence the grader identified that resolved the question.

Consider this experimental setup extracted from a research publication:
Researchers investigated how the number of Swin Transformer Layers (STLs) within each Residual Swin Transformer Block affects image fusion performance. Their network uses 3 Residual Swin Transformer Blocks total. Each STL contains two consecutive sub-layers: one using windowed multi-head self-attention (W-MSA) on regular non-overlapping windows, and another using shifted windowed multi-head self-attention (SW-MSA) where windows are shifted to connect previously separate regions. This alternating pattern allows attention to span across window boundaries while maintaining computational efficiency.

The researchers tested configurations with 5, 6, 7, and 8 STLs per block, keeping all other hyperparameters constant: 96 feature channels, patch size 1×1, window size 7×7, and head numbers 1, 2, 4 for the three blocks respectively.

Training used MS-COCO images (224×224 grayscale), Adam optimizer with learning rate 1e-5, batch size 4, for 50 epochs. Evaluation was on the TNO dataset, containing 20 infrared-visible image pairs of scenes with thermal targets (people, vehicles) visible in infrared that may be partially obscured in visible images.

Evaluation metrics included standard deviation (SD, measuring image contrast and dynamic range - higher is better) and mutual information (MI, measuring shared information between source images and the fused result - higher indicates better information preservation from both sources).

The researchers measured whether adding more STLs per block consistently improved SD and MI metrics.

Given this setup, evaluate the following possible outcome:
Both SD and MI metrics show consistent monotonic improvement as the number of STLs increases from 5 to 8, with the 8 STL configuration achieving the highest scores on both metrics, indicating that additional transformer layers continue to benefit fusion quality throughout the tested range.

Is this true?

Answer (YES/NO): NO